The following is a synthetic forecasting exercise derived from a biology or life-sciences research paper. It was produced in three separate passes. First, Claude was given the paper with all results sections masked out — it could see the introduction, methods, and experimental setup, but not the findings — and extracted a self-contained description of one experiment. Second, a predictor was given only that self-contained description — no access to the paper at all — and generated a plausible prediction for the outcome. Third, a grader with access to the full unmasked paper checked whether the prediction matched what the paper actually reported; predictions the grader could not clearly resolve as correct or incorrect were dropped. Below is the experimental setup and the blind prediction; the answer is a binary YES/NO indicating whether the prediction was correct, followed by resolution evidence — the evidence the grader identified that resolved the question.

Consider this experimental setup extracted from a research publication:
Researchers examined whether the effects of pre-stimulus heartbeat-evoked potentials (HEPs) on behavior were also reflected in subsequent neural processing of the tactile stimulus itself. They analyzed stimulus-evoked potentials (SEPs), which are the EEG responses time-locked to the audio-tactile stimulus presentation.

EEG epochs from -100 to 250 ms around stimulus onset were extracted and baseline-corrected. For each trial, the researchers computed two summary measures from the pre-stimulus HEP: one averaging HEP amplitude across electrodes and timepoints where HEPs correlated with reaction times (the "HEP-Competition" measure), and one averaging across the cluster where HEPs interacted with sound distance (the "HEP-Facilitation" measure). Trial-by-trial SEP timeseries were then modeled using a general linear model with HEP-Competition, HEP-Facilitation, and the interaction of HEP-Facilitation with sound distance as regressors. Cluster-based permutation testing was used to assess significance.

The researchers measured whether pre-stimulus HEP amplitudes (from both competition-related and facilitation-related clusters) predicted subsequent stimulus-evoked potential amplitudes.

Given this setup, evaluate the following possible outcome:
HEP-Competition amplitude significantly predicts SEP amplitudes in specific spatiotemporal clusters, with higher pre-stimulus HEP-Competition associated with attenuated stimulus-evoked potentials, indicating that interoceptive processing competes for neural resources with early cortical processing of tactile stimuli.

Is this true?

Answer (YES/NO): NO